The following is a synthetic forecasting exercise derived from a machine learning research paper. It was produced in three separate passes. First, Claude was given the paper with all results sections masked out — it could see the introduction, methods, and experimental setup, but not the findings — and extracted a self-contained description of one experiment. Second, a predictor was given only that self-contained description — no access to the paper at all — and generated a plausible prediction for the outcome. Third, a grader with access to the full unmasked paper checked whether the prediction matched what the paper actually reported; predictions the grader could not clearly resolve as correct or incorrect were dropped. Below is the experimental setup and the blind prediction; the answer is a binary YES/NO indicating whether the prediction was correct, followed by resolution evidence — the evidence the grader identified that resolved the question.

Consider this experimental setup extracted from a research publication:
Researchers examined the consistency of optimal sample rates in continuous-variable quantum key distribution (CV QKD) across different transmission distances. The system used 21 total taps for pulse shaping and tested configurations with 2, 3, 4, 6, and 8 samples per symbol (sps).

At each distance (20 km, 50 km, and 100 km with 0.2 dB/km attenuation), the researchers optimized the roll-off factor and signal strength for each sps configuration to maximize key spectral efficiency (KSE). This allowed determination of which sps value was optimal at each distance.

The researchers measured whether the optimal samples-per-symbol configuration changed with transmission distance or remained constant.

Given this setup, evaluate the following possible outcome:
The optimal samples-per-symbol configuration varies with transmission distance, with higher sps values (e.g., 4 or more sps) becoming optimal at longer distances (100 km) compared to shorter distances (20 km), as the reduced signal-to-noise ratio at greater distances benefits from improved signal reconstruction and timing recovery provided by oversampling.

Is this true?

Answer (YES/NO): NO